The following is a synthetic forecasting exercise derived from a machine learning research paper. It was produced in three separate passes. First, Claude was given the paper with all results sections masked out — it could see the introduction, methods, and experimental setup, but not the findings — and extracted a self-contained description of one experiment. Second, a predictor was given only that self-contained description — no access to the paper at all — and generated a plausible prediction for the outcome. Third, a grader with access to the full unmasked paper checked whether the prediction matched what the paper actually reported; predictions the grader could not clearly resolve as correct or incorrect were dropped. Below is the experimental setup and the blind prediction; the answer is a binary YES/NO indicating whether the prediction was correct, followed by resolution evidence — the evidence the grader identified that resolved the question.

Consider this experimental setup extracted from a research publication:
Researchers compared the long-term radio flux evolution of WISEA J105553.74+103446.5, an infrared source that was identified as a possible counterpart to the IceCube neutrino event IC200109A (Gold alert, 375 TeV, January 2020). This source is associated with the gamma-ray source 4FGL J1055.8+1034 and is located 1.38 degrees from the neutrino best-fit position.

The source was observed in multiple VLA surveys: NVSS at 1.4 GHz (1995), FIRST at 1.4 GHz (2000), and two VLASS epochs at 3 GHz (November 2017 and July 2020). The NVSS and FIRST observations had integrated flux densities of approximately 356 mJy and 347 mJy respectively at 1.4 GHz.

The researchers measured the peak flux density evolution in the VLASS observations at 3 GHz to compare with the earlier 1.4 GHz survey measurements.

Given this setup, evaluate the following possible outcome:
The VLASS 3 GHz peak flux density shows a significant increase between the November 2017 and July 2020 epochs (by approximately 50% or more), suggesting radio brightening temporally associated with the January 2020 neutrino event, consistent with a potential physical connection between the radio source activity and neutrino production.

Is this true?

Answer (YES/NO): NO